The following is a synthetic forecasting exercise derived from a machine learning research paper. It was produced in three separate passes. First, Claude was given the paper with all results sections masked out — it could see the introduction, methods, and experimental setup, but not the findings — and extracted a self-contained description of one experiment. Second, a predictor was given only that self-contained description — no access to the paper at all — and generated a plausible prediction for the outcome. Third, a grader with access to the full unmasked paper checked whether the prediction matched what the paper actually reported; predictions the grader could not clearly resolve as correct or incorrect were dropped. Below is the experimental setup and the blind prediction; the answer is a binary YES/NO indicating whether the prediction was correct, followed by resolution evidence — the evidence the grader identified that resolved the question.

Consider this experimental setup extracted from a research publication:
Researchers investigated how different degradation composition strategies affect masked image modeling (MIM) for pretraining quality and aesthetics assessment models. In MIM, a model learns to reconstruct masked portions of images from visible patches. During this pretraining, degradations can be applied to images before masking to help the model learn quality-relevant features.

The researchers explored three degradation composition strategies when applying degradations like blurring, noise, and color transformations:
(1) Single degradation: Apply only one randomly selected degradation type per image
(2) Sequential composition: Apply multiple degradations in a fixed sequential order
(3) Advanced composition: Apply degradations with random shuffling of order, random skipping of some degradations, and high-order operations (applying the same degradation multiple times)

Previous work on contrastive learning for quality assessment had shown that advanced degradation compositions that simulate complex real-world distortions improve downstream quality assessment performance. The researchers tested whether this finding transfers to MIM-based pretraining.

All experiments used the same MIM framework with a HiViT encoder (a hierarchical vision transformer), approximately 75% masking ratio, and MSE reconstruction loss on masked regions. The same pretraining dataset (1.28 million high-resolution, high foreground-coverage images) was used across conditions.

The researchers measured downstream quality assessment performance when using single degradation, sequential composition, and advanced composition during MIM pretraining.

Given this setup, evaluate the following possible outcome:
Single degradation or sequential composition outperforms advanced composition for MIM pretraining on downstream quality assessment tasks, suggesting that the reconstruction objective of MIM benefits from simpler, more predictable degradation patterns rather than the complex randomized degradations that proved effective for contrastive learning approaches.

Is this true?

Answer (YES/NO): YES